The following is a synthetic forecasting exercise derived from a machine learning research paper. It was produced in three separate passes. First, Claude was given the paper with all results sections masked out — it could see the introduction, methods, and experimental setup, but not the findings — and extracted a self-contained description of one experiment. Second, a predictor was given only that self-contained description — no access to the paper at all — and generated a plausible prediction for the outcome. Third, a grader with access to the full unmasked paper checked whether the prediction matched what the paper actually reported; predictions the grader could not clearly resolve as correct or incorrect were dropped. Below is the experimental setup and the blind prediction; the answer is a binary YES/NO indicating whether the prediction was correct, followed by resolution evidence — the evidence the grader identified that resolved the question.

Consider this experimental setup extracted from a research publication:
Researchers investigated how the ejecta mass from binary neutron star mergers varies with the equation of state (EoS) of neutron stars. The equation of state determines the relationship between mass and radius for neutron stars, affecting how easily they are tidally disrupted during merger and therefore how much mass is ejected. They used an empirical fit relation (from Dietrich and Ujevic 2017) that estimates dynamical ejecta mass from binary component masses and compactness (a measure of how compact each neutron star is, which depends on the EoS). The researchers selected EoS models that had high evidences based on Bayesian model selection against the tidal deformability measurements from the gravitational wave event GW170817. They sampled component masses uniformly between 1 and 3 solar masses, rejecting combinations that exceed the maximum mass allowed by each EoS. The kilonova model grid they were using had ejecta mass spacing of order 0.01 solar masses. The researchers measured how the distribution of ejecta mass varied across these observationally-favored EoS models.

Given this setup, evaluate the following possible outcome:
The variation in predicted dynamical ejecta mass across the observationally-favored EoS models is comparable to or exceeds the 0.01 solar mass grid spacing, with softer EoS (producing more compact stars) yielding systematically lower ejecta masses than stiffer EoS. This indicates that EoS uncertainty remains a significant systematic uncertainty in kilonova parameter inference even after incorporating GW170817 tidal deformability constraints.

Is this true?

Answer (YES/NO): NO